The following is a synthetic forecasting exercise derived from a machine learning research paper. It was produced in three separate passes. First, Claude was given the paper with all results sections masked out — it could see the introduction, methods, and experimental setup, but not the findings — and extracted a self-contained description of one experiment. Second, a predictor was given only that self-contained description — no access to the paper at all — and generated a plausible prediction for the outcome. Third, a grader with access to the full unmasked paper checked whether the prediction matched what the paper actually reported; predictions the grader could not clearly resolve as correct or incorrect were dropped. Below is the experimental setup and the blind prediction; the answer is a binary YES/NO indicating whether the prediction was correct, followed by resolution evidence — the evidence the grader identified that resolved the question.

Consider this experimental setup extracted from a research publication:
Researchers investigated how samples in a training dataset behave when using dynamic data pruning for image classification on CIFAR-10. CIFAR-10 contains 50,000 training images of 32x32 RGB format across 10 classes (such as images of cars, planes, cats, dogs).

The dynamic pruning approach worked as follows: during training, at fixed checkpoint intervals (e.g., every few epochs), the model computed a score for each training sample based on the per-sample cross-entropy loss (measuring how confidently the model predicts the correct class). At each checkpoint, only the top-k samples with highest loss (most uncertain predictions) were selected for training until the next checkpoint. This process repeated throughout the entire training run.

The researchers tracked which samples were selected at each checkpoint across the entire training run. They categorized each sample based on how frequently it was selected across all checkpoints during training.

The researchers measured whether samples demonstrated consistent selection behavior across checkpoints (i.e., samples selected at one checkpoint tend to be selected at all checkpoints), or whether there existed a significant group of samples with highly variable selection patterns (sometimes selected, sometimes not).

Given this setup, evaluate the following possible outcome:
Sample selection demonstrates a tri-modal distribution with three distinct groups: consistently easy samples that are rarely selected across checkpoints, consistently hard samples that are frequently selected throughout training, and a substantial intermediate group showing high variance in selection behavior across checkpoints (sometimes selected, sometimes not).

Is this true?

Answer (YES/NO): YES